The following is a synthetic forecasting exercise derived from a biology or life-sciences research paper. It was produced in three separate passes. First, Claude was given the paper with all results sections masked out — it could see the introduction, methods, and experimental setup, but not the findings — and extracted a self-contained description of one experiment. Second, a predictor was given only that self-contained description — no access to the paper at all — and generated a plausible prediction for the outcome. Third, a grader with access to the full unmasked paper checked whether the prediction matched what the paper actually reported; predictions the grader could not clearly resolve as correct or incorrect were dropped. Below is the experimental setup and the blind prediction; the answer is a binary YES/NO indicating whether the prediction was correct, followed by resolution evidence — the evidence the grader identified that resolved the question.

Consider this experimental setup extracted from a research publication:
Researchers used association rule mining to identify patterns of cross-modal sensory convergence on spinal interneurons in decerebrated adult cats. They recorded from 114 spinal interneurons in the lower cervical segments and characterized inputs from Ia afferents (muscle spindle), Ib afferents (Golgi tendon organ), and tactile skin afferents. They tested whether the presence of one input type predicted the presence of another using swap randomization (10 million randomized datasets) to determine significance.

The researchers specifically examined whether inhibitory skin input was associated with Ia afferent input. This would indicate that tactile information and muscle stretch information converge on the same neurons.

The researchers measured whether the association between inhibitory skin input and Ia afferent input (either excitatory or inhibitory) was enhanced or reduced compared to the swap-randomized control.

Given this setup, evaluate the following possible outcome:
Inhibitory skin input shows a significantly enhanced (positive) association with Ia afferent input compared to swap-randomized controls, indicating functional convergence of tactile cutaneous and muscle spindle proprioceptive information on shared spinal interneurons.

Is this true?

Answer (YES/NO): YES